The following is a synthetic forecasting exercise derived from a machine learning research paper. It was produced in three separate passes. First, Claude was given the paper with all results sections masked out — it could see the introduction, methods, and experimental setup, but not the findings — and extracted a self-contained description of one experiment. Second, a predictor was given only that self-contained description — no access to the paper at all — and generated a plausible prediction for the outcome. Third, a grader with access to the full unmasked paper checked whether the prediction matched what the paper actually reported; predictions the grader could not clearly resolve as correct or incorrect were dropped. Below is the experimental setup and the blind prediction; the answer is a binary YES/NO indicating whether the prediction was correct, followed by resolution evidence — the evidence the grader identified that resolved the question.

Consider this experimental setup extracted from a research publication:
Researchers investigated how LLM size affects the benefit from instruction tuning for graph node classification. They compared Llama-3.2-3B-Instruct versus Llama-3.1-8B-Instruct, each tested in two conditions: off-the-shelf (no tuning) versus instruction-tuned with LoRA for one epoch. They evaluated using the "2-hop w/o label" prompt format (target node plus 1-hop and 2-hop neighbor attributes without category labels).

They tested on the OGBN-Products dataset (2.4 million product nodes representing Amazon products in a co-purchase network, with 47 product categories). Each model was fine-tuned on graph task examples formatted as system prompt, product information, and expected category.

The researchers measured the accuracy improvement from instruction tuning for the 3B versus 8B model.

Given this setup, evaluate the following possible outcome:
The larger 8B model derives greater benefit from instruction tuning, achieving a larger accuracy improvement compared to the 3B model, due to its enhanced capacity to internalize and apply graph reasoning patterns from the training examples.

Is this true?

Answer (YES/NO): YES